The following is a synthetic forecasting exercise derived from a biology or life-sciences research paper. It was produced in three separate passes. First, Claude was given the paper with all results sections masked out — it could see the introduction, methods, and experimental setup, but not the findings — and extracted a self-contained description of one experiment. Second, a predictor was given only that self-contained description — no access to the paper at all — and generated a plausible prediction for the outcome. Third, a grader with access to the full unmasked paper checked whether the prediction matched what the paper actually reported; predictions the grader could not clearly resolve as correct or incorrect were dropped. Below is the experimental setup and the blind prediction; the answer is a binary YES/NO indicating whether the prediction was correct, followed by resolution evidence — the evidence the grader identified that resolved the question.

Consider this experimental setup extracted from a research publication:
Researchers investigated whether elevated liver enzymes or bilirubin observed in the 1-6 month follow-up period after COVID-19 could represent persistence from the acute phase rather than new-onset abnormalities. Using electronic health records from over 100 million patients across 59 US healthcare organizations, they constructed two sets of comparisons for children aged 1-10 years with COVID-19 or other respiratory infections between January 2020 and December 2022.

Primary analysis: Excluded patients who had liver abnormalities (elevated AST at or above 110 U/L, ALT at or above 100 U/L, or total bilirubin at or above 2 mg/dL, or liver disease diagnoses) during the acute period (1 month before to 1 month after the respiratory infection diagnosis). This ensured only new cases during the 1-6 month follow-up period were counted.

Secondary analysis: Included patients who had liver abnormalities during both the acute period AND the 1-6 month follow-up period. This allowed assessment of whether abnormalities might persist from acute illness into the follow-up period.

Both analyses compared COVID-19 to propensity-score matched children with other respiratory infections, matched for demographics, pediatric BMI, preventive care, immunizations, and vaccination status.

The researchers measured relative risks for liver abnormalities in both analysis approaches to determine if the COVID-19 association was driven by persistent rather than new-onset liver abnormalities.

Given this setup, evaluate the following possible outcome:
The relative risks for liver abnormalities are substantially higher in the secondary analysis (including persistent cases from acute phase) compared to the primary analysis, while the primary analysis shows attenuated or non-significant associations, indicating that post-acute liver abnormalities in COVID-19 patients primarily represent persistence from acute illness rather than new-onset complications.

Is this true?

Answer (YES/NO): NO